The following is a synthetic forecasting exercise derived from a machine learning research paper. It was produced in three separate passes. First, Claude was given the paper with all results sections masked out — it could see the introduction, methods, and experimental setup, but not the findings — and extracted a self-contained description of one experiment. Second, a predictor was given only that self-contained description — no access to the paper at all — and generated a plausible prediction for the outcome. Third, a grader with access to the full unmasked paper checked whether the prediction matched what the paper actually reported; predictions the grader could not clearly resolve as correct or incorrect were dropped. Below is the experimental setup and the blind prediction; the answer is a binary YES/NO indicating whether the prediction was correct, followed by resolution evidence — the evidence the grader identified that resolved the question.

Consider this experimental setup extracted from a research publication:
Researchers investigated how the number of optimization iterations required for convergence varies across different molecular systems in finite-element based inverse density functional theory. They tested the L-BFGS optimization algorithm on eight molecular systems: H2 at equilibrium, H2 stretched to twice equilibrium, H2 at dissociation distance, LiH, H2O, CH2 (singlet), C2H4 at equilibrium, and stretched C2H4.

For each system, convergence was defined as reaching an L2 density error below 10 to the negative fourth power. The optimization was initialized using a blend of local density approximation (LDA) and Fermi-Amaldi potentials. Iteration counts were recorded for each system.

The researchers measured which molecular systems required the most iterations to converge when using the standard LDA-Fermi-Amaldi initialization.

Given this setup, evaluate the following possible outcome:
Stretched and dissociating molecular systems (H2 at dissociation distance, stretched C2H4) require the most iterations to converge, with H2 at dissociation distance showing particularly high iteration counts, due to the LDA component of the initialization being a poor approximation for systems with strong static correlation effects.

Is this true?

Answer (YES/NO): NO